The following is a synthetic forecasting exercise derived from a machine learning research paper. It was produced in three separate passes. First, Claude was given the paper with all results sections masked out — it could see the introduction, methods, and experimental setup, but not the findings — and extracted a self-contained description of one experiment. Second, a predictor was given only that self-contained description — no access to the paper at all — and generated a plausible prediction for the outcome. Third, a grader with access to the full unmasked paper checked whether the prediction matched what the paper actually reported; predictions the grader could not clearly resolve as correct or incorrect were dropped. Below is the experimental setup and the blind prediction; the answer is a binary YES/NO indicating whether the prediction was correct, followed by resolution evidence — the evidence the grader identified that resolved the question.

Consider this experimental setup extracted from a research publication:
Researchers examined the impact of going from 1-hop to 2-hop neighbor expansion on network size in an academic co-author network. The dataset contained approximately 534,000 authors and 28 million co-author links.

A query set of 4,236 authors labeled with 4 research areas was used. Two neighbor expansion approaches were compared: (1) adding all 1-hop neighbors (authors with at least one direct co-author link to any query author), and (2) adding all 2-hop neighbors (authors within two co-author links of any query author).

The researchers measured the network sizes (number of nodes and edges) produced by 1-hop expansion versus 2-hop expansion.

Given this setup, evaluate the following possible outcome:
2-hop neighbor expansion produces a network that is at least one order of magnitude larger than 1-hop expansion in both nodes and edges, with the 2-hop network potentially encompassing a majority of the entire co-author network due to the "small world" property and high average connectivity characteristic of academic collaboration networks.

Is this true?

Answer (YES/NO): NO